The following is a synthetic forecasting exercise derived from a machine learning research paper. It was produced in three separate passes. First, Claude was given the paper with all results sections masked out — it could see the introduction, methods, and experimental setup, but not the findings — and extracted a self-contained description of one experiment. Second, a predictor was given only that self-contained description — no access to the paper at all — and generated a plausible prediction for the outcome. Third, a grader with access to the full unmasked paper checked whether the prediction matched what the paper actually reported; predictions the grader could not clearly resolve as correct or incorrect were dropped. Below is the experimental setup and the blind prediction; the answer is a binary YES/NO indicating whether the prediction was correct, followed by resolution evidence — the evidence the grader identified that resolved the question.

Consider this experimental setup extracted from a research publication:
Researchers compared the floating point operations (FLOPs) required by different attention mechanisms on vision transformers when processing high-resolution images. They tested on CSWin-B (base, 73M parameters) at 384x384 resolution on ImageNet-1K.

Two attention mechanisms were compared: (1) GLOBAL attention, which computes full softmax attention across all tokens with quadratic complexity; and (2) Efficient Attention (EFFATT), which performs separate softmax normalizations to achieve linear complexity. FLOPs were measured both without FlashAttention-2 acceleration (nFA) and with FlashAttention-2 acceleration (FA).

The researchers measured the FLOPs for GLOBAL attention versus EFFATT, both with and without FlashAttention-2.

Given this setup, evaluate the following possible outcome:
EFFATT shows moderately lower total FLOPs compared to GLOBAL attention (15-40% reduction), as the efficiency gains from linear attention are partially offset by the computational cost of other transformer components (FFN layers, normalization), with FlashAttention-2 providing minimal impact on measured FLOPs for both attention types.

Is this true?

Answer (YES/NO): NO